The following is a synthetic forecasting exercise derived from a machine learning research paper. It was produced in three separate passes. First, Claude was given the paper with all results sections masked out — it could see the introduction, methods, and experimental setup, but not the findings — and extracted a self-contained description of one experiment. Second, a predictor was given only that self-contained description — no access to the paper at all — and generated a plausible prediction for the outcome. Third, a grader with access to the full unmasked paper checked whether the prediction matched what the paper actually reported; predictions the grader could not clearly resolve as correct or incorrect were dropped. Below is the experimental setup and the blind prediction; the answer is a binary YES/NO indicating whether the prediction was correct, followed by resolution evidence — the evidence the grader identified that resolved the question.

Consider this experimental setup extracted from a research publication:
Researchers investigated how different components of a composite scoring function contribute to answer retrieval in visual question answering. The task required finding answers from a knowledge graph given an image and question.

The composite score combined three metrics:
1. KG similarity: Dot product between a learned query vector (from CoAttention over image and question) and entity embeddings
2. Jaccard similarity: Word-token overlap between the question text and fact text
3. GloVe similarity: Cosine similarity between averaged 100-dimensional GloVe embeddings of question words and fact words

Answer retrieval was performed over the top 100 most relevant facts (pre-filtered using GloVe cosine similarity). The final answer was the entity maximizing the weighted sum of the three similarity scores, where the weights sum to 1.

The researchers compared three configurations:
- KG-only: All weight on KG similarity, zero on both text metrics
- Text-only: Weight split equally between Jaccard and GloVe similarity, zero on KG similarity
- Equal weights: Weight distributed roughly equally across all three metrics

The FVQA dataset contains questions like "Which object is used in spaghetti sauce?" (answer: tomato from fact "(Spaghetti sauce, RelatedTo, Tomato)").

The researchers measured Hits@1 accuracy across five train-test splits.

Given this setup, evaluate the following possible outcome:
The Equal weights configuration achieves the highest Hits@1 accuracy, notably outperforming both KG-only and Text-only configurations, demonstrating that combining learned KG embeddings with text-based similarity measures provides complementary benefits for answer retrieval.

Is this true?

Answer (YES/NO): YES